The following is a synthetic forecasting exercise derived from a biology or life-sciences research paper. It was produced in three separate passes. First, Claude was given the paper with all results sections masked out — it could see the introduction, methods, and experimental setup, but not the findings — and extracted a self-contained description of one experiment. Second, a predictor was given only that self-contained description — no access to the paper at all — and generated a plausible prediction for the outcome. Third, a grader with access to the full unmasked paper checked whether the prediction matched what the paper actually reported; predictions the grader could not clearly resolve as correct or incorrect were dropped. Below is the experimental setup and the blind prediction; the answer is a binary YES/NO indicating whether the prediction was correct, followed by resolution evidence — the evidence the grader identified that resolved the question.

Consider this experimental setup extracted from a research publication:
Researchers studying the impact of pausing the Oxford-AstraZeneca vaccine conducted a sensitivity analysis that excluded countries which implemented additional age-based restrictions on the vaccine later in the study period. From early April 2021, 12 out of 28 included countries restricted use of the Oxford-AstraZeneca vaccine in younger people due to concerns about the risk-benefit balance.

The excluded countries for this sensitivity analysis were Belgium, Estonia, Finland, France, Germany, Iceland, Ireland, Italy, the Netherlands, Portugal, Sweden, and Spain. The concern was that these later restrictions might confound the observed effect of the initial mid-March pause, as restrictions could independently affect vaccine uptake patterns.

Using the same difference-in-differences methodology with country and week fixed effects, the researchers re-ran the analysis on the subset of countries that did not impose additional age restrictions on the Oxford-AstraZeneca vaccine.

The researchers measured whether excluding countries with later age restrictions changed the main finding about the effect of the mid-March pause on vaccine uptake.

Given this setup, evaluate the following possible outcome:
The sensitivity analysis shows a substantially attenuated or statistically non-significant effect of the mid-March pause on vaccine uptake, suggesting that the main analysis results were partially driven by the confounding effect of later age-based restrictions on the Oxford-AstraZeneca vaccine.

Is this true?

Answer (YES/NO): NO